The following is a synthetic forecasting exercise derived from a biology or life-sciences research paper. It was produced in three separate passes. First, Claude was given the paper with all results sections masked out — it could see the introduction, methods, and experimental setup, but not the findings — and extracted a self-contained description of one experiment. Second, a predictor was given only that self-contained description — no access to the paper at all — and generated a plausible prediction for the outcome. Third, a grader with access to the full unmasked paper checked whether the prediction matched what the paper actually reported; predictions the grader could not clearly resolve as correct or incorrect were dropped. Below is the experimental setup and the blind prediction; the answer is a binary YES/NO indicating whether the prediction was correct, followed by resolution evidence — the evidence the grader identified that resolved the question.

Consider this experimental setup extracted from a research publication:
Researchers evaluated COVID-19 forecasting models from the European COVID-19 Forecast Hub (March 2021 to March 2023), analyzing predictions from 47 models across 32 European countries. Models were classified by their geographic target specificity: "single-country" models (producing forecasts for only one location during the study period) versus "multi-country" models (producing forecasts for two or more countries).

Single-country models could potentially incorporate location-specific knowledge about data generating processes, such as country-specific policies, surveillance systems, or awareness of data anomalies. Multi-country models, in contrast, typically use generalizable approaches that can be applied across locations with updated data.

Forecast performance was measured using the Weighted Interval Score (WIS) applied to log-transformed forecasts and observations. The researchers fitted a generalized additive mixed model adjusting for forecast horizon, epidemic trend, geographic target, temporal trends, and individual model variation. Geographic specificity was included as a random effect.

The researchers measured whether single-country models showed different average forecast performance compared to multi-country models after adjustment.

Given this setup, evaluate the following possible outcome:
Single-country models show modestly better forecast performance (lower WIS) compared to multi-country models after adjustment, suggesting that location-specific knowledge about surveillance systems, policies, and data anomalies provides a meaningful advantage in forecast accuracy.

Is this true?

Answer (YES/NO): NO